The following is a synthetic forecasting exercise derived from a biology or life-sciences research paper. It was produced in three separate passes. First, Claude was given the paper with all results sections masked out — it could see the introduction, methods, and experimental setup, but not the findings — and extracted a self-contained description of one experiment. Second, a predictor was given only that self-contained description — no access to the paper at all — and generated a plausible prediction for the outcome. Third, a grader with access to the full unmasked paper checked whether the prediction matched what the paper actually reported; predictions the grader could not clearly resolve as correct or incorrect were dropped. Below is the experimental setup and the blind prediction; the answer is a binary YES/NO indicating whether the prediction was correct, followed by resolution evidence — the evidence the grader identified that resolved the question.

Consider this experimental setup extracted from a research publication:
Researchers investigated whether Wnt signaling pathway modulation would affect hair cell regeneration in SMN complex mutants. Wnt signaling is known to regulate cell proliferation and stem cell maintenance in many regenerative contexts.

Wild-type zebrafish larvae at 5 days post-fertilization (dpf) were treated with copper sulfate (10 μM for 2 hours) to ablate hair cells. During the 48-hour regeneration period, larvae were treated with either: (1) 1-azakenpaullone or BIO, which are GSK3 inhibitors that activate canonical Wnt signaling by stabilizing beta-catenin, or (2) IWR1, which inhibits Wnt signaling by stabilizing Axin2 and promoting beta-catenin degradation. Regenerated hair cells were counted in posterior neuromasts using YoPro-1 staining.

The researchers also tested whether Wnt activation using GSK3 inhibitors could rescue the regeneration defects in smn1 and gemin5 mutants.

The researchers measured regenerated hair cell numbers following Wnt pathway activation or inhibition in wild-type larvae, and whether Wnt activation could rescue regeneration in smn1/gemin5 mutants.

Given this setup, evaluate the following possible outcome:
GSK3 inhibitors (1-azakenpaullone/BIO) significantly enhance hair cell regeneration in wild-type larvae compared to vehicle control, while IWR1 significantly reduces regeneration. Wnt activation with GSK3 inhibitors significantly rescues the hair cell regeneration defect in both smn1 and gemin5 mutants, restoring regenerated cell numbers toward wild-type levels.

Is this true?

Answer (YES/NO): NO